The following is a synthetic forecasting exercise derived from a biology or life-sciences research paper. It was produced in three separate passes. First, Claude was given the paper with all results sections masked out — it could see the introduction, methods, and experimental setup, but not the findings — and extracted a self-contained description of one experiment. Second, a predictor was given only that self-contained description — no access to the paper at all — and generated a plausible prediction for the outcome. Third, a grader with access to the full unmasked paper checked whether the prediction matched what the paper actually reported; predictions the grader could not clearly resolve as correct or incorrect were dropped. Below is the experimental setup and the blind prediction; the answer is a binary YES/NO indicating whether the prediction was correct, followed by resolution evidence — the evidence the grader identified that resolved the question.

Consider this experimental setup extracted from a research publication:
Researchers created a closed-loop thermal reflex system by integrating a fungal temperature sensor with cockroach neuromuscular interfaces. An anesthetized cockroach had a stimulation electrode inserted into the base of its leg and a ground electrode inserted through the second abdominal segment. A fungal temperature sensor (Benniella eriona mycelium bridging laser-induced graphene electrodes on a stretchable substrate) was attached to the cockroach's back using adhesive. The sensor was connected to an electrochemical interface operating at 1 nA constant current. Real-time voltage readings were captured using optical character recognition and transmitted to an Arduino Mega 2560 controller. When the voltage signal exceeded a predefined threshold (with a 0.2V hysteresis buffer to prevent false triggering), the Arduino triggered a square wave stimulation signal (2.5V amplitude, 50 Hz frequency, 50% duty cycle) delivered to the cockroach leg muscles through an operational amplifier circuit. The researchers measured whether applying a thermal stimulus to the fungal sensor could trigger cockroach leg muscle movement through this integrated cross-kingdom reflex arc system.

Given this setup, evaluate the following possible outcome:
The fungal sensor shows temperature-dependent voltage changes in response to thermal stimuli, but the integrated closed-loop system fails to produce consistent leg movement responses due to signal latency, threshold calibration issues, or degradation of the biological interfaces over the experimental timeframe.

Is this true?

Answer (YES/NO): NO